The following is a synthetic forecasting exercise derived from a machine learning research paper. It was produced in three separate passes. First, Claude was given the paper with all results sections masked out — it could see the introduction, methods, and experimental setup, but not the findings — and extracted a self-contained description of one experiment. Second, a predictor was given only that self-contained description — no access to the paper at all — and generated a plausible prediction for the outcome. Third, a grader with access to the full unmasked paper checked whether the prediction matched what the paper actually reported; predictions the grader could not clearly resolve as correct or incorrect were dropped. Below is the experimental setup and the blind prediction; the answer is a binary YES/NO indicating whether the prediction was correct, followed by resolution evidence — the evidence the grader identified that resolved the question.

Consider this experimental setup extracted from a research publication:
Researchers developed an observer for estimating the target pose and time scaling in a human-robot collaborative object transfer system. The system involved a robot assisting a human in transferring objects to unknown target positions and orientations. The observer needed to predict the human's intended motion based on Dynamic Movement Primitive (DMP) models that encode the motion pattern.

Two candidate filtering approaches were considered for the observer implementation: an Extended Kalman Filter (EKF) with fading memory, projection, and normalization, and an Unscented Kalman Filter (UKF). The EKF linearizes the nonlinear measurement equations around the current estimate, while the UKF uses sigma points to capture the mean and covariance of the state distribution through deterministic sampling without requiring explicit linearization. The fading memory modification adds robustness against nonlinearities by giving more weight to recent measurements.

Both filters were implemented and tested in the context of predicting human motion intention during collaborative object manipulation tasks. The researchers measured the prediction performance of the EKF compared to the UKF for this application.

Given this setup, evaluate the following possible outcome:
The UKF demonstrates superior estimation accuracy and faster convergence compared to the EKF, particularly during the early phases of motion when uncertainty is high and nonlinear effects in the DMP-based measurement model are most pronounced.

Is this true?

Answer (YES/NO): NO